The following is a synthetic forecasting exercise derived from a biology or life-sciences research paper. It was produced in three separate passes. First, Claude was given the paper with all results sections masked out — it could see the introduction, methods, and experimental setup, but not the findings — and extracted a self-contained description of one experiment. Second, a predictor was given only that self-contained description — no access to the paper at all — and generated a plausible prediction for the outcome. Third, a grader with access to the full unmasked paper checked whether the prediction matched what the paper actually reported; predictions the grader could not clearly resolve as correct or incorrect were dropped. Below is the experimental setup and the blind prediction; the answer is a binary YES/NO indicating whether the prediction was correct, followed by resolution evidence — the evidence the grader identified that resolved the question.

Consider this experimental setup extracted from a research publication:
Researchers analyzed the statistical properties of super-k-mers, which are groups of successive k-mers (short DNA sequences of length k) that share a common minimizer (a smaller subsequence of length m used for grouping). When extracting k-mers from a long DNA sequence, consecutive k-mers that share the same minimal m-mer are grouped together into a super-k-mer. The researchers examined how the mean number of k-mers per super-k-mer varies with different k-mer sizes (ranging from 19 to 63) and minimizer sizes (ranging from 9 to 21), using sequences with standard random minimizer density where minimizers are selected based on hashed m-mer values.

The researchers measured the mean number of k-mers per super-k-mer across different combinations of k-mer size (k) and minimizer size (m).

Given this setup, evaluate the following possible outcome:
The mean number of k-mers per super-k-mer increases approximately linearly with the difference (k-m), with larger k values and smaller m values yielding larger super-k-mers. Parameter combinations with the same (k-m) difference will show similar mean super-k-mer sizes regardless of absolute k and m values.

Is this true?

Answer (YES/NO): YES